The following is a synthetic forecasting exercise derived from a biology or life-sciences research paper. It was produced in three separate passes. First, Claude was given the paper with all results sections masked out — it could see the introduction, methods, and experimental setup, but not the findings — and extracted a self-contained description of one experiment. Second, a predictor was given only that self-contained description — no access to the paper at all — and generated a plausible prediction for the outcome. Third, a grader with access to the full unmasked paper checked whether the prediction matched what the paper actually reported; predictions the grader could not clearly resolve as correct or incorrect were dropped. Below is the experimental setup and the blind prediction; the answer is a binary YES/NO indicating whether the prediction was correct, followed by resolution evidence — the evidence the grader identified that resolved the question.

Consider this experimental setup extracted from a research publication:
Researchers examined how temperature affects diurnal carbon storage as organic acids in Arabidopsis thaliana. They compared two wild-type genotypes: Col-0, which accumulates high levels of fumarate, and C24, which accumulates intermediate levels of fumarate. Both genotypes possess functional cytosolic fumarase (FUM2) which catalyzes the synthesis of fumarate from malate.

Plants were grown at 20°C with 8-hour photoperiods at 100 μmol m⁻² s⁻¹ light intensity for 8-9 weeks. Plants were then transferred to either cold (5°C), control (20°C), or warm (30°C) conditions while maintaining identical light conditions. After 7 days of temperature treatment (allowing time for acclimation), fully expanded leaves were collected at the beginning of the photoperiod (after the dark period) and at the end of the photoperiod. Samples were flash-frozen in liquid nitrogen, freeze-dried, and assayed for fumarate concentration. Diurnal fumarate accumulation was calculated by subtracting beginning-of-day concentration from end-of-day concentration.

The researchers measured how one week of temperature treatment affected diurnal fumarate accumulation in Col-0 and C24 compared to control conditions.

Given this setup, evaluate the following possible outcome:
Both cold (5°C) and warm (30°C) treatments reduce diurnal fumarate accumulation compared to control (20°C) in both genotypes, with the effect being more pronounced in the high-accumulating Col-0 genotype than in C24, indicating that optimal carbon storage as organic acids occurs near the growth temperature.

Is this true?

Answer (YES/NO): NO